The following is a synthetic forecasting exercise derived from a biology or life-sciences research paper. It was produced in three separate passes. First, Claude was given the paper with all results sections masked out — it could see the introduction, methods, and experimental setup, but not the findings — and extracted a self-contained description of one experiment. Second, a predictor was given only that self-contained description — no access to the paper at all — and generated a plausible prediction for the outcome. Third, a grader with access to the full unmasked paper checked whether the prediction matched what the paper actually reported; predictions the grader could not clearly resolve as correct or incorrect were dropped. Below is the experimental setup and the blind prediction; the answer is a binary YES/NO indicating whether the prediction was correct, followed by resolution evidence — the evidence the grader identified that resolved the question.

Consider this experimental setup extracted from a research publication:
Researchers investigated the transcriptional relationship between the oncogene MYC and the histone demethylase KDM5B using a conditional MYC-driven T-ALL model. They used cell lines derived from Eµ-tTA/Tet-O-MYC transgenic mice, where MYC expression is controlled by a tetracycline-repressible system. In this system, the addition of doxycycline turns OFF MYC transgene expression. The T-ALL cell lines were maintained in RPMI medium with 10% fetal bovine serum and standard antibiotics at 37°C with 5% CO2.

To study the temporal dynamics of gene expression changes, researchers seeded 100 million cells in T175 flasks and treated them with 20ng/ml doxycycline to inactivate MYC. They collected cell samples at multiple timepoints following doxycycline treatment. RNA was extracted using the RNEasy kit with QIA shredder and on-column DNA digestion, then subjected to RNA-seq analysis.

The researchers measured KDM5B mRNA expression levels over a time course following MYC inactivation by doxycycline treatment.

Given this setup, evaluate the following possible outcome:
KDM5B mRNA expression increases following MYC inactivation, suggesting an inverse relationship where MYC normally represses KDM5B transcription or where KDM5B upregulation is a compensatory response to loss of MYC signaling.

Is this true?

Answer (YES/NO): YES